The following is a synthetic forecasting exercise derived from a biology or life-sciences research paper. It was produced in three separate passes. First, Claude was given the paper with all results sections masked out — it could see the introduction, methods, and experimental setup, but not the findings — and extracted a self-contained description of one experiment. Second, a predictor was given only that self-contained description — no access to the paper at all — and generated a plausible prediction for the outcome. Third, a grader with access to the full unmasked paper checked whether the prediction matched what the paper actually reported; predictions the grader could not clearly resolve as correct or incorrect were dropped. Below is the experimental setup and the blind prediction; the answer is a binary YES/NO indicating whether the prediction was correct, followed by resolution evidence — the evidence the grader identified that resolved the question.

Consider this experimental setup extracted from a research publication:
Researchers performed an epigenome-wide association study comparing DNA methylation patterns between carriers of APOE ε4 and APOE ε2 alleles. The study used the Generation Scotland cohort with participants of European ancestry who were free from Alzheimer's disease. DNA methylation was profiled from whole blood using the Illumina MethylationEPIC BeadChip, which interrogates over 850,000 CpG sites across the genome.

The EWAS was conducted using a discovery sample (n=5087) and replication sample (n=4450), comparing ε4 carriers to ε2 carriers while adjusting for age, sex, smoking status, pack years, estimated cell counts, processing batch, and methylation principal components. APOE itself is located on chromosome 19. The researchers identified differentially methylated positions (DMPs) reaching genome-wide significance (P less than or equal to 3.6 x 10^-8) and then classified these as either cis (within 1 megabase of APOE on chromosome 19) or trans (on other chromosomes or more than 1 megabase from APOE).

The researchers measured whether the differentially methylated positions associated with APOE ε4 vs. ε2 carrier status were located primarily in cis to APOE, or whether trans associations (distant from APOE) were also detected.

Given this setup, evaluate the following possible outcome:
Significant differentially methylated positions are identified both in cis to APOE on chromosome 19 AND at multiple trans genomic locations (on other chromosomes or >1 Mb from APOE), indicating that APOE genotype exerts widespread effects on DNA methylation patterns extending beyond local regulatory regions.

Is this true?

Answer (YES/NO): YES